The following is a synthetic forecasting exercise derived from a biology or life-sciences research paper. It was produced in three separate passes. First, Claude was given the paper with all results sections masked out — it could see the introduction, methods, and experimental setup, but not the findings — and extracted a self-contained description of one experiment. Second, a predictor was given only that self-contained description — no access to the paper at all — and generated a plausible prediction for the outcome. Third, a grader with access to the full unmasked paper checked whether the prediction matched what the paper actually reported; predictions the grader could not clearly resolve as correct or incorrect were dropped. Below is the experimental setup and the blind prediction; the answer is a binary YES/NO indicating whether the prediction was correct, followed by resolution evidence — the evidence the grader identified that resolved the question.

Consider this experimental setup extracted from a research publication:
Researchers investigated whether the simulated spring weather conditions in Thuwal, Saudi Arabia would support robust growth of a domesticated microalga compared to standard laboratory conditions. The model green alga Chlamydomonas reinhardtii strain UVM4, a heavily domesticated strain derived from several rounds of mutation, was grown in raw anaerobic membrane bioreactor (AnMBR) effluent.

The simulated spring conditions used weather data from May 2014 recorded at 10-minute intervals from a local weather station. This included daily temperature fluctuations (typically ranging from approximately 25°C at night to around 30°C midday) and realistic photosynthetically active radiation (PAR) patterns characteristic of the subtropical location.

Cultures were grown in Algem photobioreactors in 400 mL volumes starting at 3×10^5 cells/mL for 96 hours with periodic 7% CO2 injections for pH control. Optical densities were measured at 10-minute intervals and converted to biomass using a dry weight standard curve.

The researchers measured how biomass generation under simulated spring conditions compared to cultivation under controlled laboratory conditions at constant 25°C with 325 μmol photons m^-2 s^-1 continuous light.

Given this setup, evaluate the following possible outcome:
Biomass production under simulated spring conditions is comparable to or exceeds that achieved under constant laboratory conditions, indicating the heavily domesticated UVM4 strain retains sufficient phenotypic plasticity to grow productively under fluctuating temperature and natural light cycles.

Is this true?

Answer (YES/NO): YES